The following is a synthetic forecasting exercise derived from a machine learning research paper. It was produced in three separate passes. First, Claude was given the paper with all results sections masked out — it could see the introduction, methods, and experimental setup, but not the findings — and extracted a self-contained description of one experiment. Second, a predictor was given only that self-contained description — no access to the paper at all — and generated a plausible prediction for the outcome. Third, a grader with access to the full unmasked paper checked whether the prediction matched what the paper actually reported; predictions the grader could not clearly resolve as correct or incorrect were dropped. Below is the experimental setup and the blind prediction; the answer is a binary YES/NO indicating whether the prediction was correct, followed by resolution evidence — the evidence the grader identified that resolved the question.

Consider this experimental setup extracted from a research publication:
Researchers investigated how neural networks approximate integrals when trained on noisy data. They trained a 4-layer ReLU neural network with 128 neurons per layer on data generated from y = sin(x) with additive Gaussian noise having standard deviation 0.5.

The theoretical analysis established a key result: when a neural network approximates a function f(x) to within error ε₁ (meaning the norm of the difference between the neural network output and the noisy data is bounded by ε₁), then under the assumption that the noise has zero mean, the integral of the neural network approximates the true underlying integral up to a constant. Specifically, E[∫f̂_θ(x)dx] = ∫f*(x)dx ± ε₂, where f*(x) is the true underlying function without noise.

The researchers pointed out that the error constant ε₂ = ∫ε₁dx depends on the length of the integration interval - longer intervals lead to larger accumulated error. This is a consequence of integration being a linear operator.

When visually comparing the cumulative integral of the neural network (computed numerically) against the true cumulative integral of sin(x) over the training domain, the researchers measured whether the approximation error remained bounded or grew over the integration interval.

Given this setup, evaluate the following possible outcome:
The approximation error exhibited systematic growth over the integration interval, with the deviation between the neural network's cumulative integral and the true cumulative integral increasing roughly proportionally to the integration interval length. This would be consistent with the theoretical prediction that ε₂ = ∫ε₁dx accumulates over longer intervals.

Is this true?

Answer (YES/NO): YES